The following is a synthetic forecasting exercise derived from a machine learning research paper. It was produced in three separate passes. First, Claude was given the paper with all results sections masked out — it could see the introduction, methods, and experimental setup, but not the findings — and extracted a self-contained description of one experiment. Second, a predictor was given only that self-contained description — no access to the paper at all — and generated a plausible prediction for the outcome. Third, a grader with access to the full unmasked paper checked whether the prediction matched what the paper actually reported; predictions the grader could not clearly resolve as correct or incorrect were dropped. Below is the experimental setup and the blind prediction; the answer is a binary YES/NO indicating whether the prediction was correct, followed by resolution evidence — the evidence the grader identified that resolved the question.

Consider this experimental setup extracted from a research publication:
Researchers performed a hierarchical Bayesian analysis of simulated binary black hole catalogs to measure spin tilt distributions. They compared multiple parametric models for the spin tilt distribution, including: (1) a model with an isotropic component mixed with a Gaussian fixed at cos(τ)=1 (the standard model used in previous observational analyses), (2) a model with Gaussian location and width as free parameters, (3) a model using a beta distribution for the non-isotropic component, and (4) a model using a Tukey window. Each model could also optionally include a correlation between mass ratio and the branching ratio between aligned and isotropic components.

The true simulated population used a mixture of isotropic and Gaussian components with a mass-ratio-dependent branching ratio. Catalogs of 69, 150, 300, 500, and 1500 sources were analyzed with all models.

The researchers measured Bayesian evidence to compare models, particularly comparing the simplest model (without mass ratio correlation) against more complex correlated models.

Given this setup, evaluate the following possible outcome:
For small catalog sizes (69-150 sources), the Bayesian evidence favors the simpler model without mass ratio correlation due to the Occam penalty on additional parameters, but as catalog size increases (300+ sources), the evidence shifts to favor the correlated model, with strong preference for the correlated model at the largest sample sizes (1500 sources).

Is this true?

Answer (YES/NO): NO